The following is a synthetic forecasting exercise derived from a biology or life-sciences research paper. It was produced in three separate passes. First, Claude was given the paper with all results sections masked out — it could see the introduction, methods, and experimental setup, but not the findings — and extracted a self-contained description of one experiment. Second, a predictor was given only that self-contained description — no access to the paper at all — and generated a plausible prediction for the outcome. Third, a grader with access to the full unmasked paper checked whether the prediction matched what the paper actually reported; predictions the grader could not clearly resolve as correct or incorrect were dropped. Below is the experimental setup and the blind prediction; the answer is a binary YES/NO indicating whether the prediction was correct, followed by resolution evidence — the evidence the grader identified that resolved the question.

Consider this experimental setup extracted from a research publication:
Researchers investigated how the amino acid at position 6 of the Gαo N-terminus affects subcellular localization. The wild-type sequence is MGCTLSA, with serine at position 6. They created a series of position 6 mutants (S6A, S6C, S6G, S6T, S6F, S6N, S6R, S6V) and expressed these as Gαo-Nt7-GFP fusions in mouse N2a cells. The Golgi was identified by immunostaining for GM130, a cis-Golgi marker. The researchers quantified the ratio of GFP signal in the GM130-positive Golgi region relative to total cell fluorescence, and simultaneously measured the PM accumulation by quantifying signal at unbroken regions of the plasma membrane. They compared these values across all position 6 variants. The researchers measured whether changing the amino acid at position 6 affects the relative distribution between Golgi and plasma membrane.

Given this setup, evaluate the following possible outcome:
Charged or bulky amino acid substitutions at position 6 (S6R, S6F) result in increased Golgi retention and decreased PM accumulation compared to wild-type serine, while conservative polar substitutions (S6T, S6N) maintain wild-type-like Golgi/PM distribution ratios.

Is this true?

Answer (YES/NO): NO